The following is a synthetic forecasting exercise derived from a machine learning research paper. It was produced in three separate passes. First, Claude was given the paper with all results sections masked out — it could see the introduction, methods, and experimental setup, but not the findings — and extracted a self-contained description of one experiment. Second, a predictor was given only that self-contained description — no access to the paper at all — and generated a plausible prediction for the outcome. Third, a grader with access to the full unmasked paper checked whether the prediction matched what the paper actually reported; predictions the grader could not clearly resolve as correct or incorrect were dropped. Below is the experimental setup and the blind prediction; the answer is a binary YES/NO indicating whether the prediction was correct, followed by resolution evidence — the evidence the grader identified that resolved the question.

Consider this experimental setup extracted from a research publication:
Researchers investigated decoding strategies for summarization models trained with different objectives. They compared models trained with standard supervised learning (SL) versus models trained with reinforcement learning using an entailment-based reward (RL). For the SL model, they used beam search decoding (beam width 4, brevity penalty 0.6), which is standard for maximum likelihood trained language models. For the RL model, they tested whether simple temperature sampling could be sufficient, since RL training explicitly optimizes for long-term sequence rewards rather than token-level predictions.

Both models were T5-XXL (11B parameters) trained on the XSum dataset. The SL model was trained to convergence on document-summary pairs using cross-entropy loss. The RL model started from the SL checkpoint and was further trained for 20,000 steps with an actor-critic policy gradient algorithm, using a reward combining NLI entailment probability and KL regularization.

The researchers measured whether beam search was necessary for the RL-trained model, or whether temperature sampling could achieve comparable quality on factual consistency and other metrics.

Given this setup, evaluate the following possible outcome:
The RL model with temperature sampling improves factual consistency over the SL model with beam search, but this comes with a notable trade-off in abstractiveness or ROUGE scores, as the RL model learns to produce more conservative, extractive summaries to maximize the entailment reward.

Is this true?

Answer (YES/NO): NO